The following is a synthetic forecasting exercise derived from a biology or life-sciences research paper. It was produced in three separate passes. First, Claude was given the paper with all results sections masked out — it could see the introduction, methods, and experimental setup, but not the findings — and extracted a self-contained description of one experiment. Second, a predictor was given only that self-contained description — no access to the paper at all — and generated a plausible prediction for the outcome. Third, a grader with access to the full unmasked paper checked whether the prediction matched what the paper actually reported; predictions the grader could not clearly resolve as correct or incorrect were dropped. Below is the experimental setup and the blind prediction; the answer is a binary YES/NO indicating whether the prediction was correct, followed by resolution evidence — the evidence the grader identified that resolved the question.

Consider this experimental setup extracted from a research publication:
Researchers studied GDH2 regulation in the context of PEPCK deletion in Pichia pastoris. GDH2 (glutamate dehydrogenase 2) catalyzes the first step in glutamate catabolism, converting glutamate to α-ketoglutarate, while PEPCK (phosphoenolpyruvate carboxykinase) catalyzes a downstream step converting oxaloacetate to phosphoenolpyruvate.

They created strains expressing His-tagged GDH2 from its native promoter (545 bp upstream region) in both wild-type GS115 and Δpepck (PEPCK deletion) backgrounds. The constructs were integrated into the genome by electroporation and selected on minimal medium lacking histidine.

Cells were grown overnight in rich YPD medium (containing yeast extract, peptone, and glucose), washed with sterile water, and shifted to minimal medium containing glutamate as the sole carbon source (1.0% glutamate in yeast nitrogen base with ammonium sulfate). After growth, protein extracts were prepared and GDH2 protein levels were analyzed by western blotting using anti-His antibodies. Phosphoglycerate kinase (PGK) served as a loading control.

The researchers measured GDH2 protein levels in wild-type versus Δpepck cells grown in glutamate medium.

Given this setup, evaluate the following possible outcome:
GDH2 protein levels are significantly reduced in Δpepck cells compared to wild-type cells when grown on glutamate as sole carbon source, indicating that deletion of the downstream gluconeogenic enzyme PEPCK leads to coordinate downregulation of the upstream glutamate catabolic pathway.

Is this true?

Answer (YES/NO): YES